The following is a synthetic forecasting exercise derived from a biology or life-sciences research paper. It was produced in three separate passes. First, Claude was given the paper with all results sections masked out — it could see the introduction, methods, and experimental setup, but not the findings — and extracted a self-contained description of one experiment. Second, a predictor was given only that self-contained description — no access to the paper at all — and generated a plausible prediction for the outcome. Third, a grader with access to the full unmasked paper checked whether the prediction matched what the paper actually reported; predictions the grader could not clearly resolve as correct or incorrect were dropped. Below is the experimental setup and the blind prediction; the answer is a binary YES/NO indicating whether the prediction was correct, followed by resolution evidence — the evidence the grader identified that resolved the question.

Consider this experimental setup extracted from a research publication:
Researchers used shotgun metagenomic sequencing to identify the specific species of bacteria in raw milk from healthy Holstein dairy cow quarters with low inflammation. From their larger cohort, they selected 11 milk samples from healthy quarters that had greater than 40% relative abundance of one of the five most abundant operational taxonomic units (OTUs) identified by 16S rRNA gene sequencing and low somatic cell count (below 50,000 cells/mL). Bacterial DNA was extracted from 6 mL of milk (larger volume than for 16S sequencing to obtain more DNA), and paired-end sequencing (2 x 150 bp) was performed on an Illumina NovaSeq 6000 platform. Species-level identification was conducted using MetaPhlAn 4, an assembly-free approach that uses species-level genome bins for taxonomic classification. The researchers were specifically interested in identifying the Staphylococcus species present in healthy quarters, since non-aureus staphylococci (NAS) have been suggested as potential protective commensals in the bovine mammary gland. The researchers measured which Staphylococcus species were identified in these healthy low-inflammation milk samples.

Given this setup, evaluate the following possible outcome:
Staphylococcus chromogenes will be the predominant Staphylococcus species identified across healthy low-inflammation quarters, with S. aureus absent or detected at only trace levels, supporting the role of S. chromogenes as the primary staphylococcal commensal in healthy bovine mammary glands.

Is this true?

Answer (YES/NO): NO